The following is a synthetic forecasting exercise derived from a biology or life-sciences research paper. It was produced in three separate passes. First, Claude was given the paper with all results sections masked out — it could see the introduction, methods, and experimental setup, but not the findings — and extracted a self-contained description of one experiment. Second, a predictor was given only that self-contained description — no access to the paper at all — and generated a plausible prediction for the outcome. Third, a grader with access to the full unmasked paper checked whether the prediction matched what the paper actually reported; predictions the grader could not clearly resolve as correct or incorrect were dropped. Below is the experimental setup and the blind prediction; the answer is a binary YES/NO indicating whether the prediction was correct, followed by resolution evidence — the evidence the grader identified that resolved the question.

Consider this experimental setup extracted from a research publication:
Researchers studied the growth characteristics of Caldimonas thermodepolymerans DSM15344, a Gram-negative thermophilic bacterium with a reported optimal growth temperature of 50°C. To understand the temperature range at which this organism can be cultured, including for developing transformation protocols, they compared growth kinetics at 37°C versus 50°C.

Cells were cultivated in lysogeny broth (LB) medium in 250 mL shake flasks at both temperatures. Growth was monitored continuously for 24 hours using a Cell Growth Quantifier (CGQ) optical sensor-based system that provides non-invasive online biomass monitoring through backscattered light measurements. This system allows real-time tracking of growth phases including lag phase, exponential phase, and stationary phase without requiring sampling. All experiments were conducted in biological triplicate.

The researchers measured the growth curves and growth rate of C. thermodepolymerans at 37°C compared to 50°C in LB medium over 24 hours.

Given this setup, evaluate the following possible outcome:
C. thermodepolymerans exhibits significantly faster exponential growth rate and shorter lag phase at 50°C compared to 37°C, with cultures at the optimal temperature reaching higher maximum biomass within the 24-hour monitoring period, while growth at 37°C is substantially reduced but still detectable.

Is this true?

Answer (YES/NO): NO